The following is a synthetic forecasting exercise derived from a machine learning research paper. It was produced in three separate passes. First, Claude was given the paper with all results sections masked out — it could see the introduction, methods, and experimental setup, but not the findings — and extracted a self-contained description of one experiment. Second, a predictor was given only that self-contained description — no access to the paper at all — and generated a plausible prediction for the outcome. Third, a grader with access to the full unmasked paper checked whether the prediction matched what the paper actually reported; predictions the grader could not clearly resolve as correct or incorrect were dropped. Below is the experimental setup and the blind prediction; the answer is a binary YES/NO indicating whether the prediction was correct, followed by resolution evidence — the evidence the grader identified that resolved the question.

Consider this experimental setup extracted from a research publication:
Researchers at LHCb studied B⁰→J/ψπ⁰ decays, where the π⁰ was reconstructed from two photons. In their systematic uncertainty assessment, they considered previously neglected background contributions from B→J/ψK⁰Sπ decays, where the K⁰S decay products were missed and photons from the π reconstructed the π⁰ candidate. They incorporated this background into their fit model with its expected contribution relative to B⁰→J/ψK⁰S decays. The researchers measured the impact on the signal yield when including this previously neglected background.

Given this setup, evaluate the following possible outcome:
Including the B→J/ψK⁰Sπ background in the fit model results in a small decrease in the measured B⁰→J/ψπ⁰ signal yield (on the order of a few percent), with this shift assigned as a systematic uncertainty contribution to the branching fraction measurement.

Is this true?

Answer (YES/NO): NO